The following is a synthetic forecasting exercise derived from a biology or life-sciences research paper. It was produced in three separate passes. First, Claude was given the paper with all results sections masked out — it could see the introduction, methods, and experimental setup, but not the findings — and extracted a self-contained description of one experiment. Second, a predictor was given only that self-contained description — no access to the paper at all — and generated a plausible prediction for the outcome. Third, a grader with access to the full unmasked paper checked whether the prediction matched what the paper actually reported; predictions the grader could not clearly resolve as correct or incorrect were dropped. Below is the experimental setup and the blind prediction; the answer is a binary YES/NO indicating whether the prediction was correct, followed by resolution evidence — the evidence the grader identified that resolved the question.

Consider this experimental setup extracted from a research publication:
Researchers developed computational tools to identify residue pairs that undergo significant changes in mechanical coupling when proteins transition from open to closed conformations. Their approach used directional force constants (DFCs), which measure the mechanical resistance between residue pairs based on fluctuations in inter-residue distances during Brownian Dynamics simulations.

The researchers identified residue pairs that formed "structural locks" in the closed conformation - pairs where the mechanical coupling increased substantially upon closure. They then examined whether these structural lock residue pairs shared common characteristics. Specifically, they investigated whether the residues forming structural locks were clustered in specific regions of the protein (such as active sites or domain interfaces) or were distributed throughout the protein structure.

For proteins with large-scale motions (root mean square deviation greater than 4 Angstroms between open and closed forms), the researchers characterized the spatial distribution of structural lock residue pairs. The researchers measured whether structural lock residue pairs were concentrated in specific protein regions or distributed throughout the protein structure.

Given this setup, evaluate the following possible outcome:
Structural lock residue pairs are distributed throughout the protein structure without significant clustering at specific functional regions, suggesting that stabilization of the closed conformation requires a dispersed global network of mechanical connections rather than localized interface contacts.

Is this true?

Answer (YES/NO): NO